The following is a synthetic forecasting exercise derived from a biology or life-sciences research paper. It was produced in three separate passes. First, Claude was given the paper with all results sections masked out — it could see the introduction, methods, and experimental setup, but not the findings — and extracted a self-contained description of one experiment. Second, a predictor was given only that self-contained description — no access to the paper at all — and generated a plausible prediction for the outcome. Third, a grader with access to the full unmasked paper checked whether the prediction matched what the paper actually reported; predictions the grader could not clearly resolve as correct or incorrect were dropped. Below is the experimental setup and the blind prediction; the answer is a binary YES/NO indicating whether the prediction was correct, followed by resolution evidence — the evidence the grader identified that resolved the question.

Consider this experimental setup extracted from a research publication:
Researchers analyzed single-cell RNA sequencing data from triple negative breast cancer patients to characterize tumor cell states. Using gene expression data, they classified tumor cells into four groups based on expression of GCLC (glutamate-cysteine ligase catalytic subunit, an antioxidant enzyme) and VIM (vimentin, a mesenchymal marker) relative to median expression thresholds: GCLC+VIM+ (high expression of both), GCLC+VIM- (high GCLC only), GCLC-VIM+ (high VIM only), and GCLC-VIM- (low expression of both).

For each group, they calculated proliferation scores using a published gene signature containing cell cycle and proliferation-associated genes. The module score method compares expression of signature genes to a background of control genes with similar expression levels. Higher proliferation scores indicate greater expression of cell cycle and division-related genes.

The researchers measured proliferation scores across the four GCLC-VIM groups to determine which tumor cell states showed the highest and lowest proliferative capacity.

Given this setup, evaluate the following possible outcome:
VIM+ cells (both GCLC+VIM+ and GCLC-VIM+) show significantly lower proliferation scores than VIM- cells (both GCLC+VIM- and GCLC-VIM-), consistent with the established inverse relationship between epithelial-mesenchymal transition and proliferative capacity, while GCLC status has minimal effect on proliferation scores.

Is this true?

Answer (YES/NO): NO